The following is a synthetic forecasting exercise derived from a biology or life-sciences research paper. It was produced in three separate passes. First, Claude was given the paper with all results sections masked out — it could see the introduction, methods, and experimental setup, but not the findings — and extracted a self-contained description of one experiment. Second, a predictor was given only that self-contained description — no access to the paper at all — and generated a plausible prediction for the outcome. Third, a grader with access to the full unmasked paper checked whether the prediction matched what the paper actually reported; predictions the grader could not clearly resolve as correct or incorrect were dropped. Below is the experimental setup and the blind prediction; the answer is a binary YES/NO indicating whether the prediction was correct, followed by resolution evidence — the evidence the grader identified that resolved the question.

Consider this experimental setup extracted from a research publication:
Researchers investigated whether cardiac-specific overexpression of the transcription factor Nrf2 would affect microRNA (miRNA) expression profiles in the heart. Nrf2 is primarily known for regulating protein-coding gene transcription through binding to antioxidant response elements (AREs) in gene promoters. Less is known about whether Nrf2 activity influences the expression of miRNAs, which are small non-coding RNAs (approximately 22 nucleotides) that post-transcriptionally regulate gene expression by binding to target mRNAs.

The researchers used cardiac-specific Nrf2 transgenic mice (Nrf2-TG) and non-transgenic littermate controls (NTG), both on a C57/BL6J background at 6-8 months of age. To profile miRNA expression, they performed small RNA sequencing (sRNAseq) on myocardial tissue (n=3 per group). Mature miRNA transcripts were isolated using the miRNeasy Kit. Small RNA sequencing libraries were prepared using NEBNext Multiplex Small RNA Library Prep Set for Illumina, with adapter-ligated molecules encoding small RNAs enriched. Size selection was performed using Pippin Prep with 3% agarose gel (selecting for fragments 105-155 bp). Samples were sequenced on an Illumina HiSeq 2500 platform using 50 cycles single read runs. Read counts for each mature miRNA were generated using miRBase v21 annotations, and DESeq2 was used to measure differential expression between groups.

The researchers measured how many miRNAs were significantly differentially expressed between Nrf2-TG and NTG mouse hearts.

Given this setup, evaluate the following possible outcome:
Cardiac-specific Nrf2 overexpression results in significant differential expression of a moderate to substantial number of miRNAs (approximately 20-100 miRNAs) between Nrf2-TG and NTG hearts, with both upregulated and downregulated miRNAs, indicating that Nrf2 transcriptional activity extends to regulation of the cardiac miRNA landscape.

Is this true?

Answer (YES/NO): NO